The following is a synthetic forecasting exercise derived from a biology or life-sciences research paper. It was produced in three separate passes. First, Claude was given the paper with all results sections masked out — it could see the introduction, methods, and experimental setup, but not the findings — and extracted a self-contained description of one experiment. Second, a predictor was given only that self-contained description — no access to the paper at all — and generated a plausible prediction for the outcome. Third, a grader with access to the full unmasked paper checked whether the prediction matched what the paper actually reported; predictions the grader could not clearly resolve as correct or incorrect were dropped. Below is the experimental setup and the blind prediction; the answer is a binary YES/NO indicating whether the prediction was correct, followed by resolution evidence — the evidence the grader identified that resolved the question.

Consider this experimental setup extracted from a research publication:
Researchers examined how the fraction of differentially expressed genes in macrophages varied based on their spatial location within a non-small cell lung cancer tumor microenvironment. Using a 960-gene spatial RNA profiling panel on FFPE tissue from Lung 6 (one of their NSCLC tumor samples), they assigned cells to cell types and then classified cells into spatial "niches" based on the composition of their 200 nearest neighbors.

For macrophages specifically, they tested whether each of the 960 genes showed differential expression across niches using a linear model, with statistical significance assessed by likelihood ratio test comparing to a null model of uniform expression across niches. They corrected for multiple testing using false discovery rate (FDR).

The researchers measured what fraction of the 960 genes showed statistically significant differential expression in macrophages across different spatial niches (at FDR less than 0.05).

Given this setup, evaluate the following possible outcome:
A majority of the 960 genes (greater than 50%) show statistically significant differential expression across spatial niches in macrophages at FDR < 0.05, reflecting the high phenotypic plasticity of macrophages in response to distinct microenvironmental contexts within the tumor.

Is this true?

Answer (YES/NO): NO